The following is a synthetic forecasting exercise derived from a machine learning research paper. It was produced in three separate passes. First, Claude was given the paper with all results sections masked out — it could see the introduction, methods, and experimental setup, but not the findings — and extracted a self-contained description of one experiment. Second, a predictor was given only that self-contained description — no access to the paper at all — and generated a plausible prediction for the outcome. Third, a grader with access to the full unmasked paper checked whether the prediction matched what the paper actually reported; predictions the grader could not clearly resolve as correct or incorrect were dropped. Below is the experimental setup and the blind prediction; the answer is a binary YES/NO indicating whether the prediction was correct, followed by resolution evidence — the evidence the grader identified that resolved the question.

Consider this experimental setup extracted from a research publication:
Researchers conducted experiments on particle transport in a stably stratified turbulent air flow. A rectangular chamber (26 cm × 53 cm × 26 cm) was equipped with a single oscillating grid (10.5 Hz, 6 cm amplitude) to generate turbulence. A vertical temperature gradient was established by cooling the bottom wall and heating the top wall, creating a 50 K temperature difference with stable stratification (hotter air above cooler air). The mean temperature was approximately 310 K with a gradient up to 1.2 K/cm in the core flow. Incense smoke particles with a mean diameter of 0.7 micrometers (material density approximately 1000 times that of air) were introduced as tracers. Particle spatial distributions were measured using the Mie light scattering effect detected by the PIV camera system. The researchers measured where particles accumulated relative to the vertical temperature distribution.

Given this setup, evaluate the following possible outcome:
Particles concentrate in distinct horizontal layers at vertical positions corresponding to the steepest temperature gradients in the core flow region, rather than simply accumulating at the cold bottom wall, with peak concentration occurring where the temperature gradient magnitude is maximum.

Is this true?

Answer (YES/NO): NO